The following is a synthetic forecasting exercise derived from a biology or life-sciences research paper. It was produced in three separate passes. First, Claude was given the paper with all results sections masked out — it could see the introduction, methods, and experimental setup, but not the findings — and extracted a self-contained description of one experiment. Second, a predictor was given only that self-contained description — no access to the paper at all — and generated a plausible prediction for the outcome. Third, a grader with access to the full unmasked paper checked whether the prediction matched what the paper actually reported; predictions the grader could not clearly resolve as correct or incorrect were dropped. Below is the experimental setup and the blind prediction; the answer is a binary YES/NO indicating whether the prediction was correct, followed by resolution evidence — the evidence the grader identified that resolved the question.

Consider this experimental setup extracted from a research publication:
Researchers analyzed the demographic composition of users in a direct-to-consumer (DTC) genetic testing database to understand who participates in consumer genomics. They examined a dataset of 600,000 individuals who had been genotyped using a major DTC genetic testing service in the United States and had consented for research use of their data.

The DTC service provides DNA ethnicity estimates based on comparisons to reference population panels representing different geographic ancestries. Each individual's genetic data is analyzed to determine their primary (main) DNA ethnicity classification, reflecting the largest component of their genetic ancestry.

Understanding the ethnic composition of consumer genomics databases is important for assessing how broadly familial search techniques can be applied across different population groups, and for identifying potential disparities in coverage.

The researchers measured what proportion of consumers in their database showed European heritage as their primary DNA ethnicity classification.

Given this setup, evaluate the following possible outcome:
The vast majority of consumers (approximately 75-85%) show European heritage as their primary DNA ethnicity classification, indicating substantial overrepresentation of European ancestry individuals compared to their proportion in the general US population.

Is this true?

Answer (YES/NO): YES